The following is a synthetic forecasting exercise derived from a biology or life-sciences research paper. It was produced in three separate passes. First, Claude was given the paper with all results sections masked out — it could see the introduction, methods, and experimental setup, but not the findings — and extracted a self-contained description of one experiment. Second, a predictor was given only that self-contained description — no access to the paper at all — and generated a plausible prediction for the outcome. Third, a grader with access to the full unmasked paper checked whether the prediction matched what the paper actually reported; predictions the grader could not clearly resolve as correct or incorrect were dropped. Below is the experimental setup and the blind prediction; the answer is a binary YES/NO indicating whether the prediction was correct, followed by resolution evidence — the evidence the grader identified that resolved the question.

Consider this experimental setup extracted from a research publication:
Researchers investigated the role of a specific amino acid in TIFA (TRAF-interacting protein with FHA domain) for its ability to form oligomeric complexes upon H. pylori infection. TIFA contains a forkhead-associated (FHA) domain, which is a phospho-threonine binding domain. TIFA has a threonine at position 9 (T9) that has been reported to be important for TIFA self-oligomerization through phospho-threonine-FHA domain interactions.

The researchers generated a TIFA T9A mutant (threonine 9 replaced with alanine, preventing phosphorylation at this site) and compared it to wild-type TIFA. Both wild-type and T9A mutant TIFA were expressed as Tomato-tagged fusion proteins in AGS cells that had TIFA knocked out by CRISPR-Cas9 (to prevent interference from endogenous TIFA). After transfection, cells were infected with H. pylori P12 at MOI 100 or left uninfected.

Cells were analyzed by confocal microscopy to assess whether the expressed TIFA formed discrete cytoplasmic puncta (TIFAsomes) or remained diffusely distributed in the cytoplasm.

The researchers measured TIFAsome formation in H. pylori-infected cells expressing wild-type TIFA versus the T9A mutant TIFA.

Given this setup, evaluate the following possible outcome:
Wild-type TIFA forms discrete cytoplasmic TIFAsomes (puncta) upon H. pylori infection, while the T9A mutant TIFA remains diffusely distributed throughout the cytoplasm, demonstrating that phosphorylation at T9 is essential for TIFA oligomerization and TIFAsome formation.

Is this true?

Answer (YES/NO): YES